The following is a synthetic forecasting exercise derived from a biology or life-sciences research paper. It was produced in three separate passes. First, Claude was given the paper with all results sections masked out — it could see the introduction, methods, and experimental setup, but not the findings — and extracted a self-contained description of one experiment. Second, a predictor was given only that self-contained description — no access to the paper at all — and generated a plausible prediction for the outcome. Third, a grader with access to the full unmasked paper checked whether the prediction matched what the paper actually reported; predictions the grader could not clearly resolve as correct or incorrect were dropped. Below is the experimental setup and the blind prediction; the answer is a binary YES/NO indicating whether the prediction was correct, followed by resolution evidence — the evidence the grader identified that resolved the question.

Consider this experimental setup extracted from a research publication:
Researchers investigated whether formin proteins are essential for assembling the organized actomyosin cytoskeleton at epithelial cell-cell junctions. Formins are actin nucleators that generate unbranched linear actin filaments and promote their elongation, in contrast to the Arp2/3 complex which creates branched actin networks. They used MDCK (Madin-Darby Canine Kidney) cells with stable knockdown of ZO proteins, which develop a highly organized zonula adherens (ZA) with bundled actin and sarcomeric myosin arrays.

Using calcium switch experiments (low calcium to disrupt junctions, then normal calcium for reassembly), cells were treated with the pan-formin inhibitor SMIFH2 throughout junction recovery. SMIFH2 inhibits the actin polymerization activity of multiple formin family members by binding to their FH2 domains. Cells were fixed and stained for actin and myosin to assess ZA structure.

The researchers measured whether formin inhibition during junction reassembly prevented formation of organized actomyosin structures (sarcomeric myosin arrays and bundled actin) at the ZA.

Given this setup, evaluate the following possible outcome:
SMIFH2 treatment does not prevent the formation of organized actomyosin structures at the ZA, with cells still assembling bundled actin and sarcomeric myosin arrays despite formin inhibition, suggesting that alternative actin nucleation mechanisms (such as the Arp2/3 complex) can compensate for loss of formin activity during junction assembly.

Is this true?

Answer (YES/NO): NO